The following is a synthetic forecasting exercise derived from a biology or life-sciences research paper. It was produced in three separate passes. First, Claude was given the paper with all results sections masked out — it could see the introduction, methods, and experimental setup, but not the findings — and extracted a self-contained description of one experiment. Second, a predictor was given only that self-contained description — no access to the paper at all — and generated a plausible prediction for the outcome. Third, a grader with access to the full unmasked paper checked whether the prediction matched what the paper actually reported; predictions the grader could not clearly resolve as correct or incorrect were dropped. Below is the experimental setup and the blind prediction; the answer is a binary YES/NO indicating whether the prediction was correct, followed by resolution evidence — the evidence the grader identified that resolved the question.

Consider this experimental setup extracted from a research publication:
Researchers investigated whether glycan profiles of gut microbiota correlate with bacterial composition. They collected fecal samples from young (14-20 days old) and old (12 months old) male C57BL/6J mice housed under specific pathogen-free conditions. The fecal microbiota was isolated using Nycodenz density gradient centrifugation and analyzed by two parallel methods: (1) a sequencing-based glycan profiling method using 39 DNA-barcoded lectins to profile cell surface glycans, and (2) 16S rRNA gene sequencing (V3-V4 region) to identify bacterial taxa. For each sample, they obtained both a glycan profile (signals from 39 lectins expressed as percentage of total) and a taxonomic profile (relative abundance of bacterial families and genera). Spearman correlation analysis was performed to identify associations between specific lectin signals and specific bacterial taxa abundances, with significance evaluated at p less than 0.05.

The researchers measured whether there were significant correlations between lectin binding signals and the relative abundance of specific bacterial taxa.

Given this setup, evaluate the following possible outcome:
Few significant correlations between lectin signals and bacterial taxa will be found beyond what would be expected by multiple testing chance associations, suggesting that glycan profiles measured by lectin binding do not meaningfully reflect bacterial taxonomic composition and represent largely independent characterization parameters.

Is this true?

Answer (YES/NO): NO